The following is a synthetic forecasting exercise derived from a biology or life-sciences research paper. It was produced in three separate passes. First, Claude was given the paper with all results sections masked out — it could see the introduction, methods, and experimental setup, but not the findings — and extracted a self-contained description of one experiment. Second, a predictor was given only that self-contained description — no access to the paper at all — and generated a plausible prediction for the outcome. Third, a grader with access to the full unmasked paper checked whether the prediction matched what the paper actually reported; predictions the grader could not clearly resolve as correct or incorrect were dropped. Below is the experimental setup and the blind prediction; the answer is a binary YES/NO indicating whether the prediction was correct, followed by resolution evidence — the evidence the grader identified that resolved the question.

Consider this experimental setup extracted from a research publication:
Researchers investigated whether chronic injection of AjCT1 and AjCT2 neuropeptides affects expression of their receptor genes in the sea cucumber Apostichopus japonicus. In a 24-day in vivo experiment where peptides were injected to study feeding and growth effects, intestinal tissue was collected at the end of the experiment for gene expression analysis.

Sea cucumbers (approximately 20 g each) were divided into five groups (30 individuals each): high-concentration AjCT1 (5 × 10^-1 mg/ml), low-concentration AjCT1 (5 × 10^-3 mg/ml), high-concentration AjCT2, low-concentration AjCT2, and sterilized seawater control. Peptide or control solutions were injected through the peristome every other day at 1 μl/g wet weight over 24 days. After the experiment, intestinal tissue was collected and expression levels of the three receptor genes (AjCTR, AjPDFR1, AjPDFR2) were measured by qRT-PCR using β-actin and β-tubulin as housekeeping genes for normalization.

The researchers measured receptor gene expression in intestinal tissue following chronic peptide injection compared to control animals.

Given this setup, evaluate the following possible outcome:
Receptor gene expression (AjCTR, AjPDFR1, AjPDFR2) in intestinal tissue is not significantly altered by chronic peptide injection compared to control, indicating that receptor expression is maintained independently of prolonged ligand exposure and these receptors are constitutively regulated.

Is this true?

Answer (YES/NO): NO